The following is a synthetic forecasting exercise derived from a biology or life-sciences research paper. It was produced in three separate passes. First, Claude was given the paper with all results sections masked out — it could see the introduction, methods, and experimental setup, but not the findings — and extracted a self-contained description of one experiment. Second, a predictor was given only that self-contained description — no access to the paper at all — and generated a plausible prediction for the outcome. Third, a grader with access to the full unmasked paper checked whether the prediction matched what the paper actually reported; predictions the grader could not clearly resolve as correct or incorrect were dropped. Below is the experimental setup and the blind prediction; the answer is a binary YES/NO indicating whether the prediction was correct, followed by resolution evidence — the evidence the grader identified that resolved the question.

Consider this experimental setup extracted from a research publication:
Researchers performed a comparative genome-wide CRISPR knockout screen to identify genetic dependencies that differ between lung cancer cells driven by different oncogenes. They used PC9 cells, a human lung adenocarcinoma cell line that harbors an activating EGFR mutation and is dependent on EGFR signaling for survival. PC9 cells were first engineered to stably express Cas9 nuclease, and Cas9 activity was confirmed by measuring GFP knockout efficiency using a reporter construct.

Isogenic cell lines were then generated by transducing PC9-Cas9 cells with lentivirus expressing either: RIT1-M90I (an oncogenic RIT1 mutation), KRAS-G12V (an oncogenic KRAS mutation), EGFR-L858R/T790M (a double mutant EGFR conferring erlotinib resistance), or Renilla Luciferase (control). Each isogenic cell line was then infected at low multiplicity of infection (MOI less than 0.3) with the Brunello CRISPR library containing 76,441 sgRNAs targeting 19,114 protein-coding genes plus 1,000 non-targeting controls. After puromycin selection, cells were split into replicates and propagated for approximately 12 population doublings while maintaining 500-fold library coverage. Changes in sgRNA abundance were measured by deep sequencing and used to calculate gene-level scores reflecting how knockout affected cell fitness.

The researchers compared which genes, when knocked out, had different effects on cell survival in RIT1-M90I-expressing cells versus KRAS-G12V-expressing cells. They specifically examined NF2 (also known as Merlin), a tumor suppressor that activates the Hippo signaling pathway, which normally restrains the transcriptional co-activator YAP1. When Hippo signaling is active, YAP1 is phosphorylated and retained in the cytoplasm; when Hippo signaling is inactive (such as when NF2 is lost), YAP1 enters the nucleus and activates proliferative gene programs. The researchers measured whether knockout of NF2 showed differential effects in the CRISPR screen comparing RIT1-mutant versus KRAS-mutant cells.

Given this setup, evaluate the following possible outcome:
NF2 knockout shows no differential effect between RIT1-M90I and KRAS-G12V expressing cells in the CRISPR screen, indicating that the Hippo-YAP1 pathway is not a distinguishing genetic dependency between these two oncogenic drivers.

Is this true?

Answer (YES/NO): NO